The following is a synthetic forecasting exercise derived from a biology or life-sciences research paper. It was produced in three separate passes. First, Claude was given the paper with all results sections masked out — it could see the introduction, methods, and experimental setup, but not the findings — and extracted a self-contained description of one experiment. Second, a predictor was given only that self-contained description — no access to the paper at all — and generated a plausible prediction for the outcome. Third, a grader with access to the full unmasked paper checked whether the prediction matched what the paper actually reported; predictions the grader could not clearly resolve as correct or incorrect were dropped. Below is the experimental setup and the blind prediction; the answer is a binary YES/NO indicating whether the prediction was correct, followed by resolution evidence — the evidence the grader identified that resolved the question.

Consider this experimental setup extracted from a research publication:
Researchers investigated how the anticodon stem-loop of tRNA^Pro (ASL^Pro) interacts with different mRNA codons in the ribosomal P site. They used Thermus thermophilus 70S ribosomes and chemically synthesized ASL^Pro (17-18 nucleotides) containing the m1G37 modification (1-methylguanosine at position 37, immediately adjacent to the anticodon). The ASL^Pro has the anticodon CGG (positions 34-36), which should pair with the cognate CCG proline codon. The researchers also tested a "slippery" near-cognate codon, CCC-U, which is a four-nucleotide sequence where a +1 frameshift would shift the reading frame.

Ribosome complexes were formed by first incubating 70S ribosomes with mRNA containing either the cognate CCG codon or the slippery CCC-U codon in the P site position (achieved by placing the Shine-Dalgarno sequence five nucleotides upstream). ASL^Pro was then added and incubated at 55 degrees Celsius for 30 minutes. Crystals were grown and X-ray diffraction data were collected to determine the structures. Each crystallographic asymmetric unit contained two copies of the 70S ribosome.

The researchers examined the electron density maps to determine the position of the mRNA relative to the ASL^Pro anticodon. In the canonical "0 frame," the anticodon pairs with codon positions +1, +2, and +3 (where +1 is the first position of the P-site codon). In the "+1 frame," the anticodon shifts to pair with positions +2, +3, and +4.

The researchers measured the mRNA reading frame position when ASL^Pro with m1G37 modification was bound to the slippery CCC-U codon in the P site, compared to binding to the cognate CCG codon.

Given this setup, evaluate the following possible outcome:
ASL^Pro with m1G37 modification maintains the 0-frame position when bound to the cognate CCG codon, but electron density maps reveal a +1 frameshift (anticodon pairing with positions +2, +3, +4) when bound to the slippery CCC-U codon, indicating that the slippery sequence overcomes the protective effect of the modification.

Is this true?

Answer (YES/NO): NO